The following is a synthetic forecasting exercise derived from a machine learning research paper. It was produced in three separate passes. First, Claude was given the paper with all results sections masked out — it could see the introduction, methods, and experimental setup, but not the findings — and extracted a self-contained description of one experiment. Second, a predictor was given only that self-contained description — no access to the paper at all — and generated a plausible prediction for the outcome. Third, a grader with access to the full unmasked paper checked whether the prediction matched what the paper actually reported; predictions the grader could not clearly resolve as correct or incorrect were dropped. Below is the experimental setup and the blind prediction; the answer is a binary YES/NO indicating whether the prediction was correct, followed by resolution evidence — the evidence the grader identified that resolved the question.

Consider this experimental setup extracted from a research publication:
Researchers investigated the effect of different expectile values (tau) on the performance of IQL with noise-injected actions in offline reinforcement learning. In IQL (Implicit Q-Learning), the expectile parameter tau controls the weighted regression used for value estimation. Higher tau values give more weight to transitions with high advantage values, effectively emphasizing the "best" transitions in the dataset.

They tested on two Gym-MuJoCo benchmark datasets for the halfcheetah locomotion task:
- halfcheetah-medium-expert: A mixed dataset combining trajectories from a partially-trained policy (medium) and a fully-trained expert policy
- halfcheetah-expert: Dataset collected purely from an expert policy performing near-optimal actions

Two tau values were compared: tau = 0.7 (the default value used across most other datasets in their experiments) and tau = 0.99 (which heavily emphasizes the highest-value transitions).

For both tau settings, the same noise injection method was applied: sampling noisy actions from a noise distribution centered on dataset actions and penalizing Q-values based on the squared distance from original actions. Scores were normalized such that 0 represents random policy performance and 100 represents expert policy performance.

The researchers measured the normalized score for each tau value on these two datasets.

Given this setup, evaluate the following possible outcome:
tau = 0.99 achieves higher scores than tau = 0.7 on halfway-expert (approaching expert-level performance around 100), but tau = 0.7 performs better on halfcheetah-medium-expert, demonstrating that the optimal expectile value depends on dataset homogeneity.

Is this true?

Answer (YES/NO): NO